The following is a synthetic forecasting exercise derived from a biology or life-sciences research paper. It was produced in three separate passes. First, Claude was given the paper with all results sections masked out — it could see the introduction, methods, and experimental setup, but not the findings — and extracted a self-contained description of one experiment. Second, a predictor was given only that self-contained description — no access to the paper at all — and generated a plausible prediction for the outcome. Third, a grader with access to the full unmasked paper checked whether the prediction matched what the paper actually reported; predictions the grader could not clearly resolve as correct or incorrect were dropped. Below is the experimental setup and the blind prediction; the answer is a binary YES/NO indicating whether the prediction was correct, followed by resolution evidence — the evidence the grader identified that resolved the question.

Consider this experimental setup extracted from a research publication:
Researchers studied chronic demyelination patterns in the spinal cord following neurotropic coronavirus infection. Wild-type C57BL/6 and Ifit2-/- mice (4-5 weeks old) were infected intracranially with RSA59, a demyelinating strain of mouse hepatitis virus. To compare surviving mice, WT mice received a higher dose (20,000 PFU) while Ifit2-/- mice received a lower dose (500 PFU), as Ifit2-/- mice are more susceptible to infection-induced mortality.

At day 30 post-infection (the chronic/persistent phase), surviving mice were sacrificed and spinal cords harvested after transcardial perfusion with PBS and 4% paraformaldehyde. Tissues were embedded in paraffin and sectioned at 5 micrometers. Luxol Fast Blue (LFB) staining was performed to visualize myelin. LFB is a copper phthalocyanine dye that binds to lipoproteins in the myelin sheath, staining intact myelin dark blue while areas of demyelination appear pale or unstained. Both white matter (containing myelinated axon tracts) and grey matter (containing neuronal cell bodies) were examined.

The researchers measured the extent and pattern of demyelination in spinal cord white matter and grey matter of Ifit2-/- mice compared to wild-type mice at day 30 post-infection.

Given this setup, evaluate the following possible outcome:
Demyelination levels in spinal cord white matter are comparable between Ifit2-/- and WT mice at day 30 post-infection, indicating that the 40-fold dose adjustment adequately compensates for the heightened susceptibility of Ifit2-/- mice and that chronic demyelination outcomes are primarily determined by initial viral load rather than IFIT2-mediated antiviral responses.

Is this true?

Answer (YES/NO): NO